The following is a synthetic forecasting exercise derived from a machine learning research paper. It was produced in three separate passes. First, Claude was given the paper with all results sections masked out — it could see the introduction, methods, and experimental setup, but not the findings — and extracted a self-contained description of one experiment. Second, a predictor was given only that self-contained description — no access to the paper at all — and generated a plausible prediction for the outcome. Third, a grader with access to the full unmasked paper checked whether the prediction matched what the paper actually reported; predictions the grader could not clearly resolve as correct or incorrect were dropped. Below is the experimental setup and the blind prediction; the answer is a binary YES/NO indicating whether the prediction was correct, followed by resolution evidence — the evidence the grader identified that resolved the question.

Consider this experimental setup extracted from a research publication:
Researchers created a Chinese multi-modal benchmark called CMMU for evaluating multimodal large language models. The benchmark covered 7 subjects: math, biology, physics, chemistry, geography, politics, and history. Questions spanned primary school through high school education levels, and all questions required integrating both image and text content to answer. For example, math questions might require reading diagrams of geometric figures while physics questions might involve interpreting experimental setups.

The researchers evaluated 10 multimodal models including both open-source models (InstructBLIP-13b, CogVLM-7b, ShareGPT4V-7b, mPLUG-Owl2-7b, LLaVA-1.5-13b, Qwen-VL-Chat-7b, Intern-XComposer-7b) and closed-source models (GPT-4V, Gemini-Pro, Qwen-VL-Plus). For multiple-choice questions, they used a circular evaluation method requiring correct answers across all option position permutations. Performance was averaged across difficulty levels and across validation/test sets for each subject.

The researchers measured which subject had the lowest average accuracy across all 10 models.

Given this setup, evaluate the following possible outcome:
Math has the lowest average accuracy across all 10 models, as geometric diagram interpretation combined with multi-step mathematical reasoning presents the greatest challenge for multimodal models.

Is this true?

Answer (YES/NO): YES